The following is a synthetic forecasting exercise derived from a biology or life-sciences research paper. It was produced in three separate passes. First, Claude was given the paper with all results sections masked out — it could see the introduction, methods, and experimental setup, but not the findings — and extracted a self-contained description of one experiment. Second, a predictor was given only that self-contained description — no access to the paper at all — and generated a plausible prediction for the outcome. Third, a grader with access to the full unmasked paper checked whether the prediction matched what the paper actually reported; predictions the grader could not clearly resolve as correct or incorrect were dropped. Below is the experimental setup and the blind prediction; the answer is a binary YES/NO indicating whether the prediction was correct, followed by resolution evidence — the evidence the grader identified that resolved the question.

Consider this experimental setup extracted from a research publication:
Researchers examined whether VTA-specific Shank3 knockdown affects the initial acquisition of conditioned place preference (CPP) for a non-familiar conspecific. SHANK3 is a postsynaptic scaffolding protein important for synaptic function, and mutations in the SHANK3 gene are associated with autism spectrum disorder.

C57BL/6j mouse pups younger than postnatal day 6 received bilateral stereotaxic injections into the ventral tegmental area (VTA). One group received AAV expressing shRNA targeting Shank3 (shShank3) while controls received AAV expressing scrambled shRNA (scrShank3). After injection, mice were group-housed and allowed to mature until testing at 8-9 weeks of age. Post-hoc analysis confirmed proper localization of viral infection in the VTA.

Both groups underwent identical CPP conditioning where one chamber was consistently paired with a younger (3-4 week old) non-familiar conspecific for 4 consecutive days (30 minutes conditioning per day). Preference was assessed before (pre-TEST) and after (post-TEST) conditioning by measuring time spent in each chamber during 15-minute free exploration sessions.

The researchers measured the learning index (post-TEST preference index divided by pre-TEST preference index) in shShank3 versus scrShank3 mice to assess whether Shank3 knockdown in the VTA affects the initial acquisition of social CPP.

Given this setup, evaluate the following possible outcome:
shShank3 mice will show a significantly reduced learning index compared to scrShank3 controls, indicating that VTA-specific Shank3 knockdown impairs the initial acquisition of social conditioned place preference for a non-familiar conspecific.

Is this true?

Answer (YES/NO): NO